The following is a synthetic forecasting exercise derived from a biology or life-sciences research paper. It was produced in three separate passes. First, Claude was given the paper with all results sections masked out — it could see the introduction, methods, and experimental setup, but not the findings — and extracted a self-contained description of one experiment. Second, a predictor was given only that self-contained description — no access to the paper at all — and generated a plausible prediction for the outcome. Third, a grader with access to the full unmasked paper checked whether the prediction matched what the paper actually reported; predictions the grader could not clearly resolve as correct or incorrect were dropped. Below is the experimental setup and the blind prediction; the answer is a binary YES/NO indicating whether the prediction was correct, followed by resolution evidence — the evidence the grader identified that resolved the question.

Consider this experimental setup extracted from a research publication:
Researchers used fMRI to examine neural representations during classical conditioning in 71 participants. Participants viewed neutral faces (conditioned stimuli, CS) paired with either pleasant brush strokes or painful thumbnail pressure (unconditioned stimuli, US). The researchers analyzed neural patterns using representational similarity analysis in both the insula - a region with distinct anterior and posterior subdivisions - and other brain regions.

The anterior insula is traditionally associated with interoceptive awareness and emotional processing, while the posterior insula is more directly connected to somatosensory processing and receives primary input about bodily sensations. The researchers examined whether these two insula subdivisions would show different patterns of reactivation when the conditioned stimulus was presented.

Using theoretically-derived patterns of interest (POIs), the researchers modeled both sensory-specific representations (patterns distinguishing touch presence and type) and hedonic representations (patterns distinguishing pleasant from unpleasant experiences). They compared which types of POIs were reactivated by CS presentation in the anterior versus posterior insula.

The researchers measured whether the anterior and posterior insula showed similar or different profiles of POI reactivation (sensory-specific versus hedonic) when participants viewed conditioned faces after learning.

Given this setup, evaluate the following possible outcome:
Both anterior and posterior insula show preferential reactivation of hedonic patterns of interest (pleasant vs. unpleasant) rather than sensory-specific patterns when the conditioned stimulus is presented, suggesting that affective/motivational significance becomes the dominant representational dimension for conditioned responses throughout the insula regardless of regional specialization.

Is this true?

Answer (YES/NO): NO